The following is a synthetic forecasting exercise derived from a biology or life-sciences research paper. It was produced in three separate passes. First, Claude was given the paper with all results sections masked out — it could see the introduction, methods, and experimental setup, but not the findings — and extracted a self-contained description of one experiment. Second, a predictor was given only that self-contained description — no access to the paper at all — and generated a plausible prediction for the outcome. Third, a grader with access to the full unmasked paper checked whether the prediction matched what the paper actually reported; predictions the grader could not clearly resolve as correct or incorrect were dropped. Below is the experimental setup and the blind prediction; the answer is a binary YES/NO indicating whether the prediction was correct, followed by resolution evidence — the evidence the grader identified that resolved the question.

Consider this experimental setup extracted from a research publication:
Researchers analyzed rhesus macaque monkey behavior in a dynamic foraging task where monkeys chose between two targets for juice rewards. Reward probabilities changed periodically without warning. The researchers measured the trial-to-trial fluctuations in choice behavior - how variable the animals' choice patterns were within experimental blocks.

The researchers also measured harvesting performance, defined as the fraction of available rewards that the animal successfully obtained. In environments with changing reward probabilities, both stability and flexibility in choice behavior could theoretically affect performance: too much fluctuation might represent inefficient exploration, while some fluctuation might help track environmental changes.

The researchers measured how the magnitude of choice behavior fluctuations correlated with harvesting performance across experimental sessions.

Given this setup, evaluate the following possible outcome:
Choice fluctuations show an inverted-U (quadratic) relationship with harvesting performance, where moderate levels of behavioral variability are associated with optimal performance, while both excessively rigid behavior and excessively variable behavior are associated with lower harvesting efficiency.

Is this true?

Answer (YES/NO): NO